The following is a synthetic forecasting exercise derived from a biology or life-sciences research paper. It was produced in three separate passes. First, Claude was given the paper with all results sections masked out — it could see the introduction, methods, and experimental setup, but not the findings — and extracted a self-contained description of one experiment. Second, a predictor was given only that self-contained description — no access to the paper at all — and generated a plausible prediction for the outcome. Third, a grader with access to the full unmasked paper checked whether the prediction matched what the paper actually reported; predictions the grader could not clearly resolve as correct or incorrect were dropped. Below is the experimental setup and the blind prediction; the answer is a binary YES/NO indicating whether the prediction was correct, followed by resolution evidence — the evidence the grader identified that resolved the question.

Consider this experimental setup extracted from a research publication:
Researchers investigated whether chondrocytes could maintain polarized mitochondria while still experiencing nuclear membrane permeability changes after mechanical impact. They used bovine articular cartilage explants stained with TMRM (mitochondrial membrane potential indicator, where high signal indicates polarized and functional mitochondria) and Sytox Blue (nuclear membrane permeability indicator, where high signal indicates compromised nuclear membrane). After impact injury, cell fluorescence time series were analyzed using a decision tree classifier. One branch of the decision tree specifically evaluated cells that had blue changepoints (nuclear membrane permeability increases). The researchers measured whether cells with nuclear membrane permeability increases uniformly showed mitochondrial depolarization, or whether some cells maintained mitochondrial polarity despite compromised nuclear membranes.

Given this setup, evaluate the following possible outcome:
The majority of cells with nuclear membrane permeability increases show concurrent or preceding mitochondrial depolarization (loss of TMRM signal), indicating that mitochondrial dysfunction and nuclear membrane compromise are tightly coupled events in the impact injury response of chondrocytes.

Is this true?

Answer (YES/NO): NO